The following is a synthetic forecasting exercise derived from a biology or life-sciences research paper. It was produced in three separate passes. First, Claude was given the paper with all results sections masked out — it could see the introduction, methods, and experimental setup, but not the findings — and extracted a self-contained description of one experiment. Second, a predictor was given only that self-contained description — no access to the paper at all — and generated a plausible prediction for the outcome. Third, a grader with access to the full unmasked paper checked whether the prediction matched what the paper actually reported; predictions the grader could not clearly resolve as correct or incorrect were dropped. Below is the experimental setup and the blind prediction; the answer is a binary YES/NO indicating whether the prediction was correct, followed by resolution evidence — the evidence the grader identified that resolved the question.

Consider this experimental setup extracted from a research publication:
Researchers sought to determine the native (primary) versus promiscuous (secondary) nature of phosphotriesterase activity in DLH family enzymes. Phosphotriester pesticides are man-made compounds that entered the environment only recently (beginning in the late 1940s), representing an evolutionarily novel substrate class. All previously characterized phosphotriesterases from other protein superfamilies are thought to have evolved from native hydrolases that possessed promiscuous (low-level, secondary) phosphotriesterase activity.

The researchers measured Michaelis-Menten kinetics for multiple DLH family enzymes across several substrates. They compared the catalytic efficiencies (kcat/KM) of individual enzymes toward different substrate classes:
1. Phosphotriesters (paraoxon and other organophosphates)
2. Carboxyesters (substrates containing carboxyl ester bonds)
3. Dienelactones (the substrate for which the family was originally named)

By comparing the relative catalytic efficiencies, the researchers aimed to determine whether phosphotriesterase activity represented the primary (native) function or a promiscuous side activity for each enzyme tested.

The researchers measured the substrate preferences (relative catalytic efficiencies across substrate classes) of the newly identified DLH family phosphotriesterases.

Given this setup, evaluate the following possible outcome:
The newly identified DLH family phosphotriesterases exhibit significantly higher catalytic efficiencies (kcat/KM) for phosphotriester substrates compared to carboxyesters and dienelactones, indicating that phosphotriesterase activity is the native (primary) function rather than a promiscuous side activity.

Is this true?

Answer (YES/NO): NO